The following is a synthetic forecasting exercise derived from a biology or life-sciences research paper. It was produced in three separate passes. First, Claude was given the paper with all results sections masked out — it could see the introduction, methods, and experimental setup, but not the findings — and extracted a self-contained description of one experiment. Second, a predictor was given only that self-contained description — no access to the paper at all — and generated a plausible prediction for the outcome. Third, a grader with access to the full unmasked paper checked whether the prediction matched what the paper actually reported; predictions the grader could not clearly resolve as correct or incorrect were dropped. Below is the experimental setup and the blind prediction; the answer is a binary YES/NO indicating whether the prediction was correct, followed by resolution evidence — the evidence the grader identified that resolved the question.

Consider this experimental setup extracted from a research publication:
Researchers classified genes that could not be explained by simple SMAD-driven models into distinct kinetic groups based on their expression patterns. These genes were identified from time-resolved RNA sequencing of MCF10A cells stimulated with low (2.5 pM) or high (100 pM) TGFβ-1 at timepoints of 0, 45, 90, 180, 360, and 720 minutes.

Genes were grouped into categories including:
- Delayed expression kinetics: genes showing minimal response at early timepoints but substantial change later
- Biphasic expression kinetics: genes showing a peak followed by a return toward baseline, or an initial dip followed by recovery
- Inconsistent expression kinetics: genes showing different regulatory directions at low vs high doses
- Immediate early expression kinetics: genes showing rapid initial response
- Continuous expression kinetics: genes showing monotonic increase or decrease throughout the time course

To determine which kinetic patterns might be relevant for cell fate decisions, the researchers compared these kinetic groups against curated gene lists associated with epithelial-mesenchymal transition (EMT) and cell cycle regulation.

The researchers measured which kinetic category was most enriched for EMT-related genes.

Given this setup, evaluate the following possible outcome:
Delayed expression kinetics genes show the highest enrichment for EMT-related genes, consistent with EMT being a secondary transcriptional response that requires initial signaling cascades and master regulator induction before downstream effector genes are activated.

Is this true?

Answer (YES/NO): YES